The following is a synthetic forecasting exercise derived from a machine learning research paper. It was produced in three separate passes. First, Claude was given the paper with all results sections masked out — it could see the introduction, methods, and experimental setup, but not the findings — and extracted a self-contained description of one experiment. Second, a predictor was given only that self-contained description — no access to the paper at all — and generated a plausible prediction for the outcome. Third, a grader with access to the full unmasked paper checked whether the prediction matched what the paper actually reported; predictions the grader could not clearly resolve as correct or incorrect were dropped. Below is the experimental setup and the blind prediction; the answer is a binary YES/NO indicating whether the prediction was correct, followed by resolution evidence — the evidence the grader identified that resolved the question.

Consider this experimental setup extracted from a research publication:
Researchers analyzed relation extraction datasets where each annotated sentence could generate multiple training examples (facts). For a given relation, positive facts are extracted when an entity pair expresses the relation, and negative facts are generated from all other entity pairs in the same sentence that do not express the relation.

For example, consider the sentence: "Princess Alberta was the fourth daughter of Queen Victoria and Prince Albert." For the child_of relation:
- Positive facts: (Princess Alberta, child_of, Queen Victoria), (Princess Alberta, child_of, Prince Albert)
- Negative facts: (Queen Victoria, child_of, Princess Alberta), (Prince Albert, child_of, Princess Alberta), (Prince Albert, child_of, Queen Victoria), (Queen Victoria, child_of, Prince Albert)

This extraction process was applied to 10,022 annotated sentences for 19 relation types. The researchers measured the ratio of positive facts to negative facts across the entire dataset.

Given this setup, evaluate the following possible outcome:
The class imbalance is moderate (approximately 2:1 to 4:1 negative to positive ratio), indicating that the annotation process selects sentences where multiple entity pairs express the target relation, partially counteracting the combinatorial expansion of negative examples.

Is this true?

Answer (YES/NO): NO